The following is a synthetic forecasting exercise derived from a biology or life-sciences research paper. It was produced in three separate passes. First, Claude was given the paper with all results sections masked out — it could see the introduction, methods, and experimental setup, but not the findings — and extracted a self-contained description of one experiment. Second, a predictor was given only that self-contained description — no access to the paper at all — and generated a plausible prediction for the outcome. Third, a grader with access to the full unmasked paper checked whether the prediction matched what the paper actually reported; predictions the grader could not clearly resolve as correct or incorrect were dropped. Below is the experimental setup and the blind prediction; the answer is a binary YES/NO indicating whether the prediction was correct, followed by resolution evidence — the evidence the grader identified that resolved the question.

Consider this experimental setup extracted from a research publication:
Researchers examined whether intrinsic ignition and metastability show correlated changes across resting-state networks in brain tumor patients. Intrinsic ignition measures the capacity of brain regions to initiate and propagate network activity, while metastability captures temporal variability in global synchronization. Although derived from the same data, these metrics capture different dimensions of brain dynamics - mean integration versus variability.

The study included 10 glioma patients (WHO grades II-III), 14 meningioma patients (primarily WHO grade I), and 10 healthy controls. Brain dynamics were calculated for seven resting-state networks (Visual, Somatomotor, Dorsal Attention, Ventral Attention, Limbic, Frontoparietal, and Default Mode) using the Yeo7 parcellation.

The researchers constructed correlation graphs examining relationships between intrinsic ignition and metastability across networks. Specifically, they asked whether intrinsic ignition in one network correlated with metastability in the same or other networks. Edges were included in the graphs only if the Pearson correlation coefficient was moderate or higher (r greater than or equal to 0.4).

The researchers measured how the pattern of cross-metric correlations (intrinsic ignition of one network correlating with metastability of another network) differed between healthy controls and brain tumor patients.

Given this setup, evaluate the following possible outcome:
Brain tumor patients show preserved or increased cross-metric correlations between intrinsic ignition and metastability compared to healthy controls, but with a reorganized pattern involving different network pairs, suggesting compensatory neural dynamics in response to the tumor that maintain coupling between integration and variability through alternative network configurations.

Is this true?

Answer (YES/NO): NO